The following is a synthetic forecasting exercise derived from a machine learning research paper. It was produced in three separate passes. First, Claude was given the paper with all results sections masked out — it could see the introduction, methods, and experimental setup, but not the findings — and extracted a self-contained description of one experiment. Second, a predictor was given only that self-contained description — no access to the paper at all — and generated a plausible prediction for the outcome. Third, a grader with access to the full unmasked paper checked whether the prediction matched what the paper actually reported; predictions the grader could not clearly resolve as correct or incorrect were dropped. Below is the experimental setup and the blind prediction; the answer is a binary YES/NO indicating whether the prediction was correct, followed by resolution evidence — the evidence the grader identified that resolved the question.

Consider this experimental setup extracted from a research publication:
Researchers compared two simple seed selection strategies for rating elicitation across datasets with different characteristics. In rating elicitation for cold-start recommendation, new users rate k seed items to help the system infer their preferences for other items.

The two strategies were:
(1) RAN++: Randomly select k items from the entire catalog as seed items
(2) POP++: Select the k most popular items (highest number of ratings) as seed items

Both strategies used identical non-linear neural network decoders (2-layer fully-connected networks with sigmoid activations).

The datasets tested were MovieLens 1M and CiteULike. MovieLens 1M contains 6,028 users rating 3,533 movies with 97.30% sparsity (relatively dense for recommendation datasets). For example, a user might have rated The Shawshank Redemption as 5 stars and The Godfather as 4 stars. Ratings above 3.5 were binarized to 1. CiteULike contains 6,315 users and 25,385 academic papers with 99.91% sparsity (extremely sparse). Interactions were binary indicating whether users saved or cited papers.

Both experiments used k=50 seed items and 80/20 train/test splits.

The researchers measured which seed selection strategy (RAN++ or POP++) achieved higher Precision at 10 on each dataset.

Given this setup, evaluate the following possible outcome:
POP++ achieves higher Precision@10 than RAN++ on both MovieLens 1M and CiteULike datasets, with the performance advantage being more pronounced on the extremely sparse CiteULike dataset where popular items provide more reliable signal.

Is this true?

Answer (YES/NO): NO